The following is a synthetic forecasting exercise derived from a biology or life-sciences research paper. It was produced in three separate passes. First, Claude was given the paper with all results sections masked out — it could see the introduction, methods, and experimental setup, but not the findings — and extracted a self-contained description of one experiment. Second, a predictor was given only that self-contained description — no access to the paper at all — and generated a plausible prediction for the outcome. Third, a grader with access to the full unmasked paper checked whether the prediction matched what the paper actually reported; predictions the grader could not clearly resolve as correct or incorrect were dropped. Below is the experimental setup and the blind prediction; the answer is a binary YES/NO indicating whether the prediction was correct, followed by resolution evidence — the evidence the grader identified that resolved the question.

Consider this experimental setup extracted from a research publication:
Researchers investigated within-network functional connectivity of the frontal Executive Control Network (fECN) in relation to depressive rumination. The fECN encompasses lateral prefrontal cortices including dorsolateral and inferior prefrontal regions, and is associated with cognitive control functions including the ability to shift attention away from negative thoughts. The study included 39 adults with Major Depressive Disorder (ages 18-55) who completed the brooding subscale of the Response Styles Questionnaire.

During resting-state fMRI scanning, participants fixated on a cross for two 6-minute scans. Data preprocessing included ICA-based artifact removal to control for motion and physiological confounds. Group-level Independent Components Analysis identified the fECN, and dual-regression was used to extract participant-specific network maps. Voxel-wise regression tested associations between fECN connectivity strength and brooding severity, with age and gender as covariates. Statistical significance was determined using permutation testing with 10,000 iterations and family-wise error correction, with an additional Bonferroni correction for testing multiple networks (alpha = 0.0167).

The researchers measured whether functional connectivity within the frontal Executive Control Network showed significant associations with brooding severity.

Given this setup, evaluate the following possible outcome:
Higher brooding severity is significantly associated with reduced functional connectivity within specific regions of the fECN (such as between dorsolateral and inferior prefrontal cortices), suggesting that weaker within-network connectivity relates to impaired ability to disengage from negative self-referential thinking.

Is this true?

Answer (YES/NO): NO